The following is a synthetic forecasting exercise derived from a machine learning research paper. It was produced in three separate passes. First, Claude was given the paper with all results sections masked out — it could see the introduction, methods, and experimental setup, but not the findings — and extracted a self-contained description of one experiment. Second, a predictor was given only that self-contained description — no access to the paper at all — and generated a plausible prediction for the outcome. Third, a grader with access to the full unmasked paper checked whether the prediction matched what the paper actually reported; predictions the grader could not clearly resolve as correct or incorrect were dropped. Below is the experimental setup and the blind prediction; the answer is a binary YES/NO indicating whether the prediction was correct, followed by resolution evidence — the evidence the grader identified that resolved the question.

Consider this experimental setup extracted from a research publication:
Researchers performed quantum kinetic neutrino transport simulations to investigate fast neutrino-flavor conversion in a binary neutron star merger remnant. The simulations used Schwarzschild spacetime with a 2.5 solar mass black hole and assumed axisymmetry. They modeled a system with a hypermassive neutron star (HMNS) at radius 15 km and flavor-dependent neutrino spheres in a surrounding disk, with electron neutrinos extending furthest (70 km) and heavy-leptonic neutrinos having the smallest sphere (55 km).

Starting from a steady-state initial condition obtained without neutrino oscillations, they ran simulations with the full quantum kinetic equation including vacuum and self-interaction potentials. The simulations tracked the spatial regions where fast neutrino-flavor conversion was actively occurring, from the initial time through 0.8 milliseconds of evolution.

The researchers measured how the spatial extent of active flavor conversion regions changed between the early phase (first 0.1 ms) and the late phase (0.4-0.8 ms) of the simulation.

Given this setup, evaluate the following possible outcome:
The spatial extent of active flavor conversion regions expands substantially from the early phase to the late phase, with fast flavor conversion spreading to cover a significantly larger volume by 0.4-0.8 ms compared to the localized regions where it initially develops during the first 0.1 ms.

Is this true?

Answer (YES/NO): NO